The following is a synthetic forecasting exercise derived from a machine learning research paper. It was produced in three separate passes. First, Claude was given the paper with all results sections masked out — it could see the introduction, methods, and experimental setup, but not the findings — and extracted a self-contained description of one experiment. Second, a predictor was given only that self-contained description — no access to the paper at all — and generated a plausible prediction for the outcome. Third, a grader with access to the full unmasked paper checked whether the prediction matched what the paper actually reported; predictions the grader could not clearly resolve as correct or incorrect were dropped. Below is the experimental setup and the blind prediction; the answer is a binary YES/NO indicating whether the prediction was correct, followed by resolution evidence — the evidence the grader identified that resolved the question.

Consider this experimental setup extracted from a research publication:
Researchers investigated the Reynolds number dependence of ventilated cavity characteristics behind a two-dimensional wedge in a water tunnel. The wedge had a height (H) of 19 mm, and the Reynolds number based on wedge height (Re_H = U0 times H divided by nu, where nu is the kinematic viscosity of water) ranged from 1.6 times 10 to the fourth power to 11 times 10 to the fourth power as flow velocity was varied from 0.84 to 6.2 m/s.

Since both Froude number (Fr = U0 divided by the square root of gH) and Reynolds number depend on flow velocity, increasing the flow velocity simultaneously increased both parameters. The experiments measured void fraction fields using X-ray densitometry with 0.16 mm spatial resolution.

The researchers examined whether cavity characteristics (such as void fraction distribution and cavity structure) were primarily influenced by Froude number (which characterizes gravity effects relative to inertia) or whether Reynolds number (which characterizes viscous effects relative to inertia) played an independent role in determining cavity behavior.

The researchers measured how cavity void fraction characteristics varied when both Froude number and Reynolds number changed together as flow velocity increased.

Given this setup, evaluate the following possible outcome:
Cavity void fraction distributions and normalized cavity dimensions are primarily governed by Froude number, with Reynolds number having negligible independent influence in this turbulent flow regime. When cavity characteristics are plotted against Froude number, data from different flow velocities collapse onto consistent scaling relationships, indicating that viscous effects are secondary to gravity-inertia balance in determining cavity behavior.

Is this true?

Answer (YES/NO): NO